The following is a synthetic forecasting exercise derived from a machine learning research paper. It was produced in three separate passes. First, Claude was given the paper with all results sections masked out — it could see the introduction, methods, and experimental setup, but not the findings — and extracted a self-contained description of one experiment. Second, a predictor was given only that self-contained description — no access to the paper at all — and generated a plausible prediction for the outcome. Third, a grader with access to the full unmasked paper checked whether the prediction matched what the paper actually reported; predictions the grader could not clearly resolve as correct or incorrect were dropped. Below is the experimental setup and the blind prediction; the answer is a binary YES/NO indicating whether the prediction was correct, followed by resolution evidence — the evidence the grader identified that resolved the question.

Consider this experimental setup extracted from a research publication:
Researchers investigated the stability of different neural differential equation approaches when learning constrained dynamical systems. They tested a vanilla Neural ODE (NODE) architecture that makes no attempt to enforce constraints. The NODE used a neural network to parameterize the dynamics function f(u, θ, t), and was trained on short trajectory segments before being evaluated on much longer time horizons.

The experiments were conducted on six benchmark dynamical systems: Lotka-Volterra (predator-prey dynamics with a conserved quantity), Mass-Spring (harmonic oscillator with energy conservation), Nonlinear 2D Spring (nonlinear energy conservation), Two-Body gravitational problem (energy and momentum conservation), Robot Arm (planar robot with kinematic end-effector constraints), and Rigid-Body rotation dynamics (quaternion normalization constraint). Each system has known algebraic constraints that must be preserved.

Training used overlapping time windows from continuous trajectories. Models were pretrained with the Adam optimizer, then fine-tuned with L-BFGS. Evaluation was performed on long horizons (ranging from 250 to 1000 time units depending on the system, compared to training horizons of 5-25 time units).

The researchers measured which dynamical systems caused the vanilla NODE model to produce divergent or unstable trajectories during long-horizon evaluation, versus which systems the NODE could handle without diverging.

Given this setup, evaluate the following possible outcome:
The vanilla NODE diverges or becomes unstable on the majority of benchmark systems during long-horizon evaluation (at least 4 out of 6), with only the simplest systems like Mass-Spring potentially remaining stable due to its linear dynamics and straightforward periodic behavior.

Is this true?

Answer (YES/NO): NO